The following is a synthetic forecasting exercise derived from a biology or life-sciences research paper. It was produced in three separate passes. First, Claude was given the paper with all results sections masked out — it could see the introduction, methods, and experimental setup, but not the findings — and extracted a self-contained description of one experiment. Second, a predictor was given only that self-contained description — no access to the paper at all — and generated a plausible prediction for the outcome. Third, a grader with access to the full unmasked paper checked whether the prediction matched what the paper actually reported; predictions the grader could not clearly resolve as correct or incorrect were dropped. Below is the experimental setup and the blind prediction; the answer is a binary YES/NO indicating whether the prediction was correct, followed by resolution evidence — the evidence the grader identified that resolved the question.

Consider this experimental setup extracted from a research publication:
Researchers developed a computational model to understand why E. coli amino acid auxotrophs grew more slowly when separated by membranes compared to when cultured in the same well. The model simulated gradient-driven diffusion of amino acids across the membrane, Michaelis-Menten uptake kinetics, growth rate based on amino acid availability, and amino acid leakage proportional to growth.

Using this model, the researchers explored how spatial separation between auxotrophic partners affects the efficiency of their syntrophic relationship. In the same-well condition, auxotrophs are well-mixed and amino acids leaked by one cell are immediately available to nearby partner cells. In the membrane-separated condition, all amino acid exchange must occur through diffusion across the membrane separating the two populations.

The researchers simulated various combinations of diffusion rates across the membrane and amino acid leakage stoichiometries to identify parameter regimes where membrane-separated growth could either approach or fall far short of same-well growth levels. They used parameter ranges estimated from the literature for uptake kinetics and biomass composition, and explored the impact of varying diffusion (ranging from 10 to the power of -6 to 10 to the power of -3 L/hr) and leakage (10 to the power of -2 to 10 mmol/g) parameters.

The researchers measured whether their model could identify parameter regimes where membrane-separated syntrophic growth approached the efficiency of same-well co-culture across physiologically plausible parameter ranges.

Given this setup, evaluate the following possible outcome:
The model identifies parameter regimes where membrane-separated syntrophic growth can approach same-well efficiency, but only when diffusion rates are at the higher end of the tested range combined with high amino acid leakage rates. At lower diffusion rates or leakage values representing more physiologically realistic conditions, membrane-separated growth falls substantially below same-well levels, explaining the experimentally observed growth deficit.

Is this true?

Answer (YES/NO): YES